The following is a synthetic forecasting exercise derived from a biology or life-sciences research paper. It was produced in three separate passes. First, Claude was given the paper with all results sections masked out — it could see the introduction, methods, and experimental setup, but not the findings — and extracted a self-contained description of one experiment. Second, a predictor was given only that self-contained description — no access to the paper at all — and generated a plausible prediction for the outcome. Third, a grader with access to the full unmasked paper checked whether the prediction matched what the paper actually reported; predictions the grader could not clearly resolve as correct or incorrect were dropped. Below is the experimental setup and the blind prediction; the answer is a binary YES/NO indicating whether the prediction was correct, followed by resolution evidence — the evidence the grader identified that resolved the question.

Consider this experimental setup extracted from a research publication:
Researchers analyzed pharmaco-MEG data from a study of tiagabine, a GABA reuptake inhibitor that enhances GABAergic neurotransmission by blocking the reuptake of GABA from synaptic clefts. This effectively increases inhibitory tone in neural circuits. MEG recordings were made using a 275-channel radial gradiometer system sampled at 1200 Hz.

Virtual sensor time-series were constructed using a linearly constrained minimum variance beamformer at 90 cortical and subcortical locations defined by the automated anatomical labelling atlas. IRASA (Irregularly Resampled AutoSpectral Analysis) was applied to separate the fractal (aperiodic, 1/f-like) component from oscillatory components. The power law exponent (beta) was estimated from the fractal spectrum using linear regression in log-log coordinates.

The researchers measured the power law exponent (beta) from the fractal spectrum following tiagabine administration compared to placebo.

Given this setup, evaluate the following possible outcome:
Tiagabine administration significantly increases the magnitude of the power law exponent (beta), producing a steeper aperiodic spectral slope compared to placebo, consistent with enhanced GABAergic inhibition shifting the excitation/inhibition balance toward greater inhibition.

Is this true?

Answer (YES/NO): YES